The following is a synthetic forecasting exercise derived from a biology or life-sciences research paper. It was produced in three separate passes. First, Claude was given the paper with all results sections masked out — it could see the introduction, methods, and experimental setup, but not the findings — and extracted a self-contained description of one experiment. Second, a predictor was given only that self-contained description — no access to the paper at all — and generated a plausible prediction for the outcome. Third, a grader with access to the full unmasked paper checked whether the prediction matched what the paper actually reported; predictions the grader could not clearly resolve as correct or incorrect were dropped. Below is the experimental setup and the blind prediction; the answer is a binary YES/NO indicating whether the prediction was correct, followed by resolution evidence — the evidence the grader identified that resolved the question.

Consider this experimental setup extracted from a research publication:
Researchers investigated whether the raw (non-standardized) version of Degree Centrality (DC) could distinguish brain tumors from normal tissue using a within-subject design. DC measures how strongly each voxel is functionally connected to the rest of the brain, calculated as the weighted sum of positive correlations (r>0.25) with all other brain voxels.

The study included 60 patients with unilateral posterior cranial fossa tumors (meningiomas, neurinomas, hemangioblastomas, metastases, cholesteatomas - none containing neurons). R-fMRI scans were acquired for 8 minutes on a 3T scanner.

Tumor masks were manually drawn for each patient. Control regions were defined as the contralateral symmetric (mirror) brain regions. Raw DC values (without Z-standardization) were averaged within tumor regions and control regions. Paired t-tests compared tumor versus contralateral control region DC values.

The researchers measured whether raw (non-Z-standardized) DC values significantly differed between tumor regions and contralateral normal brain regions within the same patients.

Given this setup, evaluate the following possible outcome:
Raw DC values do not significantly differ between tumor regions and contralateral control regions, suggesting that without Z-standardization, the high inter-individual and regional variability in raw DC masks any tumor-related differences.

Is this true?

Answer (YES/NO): YES